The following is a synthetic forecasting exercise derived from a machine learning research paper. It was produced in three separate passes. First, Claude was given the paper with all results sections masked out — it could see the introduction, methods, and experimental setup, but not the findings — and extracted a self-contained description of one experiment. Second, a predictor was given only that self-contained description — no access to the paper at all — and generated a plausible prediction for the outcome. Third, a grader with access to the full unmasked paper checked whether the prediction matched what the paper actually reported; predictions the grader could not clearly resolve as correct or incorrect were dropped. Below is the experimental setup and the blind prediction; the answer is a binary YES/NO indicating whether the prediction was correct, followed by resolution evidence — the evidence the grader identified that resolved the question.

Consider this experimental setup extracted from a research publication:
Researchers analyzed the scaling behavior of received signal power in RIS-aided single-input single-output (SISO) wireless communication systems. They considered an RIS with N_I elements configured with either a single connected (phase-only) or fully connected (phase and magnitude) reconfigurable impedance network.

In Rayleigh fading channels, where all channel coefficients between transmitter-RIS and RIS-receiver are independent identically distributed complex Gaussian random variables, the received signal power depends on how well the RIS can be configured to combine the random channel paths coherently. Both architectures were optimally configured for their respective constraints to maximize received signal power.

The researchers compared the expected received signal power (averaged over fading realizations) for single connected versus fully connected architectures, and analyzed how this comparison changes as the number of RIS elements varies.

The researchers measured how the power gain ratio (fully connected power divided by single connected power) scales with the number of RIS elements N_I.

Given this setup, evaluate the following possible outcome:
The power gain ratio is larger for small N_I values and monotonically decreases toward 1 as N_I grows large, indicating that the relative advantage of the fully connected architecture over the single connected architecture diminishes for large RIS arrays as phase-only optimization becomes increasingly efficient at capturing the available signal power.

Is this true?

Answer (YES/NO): NO